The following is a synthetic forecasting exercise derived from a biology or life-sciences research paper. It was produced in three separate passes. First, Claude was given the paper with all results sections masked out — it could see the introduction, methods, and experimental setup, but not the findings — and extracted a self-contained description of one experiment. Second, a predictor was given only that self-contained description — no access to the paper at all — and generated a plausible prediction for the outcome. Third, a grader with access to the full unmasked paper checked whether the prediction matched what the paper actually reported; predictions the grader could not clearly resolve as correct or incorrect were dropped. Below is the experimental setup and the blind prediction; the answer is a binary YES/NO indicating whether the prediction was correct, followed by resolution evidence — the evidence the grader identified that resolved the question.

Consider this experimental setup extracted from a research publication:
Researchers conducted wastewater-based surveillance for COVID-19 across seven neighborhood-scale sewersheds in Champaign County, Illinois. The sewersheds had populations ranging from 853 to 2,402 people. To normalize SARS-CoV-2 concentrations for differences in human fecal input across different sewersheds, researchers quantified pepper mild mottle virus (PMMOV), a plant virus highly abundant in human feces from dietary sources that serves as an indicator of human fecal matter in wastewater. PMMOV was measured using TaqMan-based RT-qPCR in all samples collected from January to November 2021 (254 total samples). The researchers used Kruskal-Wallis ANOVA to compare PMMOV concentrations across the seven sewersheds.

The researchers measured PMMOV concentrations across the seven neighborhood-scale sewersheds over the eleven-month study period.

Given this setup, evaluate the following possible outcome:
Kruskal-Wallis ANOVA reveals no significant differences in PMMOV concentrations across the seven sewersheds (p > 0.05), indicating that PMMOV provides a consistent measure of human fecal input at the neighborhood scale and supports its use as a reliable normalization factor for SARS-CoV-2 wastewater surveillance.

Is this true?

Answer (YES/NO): NO